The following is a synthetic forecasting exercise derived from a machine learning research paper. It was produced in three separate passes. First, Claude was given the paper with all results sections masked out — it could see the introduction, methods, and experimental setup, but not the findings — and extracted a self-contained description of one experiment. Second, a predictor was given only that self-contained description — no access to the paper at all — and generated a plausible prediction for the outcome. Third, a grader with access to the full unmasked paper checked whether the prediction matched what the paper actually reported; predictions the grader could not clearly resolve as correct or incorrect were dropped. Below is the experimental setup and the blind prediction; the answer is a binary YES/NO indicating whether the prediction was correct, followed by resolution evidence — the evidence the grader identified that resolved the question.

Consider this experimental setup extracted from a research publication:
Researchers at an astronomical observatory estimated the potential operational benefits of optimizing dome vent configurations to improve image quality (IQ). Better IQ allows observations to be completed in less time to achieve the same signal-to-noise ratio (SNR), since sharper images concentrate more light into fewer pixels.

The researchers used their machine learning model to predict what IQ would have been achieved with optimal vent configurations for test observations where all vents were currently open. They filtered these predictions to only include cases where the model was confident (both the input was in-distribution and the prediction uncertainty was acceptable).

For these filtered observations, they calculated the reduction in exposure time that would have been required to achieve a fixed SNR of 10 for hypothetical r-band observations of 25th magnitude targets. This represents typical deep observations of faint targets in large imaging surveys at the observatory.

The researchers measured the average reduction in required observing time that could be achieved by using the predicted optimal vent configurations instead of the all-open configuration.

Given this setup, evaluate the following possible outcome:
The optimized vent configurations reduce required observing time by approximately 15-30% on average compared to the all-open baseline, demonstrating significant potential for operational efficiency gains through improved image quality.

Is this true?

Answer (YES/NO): NO